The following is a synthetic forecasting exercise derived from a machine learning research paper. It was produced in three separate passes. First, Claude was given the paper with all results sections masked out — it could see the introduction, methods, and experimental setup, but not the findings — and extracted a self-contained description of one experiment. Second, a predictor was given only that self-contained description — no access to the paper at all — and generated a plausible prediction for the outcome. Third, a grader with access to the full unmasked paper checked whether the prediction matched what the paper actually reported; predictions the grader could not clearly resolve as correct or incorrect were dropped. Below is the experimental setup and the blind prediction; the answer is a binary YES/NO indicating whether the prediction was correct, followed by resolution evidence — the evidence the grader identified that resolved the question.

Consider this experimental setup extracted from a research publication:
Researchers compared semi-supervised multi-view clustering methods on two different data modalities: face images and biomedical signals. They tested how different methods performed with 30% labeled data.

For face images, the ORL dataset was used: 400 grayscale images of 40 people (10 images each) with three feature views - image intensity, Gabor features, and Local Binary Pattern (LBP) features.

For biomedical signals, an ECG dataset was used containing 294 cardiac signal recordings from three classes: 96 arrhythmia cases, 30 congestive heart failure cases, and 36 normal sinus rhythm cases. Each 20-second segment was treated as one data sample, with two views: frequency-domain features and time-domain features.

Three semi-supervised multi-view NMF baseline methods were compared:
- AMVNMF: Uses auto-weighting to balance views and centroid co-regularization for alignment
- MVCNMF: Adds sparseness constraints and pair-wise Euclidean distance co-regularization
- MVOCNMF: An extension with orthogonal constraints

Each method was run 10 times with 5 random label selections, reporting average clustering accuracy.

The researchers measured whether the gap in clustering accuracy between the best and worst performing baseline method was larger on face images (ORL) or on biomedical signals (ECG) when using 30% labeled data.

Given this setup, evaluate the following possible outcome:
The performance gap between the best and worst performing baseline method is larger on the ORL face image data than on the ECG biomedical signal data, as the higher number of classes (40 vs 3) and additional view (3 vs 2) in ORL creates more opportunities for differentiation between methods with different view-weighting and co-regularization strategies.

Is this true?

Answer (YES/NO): NO